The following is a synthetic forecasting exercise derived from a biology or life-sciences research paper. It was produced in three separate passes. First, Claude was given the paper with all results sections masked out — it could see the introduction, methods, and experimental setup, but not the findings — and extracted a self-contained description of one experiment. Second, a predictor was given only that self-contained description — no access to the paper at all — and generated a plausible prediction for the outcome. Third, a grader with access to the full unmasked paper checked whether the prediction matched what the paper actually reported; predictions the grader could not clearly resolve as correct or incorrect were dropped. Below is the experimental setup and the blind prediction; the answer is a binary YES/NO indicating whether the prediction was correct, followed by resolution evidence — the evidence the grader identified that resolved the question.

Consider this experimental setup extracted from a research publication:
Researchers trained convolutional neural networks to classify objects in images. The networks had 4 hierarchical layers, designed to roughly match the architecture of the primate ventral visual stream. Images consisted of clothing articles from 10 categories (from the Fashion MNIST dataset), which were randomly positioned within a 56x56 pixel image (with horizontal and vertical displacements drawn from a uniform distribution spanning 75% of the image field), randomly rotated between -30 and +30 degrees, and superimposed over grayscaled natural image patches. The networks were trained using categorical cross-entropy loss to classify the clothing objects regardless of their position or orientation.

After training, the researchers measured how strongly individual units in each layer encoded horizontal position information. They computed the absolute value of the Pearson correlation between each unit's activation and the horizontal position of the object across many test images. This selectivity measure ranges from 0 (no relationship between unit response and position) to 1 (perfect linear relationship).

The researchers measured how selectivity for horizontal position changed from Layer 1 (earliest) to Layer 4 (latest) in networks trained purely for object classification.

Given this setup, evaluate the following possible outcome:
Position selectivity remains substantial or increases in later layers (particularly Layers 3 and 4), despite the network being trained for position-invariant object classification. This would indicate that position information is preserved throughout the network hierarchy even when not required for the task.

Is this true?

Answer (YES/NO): NO